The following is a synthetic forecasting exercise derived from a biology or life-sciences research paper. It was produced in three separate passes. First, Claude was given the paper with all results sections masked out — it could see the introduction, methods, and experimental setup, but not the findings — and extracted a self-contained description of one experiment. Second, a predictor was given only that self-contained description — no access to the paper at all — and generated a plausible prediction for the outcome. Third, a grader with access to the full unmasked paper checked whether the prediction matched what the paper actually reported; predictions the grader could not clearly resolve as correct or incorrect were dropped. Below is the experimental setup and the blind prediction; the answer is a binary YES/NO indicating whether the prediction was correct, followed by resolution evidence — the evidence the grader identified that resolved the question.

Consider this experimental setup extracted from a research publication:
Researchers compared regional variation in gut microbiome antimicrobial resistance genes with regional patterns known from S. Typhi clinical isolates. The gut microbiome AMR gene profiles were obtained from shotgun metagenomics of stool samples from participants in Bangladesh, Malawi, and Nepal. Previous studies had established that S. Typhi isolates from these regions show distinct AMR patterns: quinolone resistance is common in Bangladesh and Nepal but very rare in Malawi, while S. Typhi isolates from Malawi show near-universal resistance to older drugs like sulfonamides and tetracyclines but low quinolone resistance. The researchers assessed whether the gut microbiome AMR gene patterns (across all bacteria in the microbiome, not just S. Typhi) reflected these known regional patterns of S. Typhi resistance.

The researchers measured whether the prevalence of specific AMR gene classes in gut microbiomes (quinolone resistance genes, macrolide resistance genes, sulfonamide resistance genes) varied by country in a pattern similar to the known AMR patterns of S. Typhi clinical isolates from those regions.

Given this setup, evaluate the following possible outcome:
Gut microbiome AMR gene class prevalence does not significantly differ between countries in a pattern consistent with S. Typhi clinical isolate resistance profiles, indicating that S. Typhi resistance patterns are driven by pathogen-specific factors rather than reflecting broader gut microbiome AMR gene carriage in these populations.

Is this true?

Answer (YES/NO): NO